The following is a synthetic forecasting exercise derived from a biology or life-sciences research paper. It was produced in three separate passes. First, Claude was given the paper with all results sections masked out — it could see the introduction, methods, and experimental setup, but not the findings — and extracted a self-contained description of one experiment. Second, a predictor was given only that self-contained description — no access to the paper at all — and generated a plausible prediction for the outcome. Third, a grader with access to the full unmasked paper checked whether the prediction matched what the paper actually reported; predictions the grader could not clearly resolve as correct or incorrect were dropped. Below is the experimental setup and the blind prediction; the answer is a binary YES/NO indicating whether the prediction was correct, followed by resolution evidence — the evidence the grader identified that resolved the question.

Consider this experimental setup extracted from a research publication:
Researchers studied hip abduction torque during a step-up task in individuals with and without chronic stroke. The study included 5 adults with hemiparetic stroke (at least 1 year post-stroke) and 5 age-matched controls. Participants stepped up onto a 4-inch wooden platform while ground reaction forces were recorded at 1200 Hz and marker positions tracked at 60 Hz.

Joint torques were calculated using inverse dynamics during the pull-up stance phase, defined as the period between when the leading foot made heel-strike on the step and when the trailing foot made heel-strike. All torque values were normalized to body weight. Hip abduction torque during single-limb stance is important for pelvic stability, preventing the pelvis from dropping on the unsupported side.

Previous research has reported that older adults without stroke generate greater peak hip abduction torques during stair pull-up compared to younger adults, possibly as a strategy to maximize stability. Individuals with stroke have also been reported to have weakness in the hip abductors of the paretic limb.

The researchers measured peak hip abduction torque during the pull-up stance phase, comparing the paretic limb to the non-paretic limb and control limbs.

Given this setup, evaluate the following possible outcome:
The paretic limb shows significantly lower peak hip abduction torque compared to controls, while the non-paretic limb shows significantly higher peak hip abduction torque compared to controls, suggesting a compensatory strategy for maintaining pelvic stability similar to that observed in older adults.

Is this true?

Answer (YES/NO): NO